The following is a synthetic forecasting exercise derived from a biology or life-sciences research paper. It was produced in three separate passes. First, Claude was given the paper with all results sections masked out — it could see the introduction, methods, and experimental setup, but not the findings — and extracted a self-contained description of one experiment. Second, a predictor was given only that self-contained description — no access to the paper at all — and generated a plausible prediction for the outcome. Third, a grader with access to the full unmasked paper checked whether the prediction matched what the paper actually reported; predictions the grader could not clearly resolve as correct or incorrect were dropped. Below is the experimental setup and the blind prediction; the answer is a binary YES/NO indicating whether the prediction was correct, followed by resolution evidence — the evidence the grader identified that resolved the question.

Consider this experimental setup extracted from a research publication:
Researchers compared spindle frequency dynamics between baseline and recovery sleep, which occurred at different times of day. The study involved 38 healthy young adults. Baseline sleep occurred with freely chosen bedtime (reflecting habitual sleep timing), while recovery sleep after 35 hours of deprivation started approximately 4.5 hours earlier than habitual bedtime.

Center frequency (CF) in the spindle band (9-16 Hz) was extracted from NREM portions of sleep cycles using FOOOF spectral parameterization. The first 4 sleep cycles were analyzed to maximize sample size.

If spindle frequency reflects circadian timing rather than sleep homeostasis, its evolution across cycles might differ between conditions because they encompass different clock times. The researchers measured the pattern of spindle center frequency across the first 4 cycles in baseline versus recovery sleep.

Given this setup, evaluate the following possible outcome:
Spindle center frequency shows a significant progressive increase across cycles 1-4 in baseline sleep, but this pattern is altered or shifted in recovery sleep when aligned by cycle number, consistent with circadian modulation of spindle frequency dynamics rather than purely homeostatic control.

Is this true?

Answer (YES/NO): NO